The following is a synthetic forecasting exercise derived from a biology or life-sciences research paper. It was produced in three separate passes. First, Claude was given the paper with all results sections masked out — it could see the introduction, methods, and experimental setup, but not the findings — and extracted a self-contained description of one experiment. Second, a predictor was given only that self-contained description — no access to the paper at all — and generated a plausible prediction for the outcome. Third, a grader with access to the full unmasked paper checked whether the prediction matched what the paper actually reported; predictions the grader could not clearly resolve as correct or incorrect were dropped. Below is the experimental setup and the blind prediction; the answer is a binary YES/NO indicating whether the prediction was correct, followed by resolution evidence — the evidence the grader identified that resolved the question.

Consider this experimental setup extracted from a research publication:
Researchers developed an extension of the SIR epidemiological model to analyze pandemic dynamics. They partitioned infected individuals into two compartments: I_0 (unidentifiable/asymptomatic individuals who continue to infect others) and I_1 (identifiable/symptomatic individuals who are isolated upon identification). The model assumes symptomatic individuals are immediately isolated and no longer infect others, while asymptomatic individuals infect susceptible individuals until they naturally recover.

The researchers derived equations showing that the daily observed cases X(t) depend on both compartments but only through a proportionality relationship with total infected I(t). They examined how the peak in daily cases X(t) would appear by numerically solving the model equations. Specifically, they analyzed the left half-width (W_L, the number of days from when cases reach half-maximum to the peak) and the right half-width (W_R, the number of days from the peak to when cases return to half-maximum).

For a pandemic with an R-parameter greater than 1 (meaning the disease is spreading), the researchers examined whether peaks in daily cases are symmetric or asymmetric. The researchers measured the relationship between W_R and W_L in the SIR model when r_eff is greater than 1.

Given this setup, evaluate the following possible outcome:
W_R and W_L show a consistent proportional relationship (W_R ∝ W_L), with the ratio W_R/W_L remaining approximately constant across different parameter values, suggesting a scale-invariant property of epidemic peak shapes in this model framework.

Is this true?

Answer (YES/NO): NO